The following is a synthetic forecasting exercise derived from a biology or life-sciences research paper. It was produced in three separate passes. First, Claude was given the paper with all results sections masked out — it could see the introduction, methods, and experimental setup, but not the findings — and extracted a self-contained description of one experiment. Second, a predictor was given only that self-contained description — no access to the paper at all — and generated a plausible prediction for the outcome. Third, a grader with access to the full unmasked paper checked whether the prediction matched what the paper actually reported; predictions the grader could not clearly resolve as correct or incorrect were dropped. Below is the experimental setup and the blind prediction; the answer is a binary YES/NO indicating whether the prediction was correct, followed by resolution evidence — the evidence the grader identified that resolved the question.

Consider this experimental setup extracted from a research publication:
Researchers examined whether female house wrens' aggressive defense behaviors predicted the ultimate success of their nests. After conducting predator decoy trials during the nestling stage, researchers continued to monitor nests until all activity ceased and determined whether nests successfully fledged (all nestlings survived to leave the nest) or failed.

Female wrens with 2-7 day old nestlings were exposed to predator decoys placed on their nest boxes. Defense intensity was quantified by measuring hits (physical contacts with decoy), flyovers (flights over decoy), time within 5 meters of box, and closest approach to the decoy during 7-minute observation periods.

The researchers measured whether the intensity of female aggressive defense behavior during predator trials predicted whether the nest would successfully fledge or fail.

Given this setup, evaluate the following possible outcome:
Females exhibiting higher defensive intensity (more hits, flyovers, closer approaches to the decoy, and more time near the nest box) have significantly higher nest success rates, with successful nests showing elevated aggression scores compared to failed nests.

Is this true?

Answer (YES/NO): NO